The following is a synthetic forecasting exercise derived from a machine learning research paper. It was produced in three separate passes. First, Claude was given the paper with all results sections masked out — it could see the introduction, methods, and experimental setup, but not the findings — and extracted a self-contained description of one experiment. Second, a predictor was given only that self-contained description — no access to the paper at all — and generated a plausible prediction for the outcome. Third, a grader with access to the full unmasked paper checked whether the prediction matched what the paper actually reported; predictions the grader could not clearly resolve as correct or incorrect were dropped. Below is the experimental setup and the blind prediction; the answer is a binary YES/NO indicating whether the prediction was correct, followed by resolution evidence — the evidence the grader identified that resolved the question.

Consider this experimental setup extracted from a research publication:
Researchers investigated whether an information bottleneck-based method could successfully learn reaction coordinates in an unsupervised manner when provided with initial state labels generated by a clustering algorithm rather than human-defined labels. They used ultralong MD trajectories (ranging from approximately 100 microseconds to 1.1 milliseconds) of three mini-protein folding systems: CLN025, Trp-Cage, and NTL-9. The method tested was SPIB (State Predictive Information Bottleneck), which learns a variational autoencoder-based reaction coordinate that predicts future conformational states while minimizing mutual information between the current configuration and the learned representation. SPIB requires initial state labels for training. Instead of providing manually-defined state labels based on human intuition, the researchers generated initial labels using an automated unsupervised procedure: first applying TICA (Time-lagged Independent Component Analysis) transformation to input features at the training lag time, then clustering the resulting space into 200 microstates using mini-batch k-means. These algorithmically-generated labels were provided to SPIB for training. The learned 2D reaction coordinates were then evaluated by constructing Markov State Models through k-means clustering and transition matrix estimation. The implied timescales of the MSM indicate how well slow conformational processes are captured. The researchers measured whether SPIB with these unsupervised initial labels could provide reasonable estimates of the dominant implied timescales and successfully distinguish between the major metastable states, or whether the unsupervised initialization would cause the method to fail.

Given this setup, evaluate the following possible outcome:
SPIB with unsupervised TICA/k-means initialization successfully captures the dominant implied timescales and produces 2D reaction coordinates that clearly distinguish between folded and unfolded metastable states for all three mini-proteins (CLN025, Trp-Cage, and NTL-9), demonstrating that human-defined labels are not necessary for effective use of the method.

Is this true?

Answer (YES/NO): NO